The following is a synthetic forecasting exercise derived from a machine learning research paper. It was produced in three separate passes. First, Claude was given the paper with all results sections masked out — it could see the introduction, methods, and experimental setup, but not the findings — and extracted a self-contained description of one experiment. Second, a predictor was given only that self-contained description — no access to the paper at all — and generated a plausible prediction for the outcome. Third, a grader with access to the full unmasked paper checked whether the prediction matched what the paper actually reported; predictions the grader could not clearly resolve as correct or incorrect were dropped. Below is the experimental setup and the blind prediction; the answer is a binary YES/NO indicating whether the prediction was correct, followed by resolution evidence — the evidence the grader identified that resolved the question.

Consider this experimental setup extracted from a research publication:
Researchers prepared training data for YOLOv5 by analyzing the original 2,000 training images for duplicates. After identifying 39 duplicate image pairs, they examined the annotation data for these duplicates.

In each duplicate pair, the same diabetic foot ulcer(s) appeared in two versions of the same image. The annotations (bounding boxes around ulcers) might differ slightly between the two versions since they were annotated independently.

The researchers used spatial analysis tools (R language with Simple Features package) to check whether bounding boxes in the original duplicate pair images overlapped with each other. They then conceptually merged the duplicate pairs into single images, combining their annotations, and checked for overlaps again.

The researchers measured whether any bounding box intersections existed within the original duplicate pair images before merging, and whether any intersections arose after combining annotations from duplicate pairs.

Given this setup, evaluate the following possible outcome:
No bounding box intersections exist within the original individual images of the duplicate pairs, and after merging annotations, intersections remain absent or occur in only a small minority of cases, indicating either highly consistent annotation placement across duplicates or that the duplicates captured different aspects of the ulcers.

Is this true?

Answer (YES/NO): YES